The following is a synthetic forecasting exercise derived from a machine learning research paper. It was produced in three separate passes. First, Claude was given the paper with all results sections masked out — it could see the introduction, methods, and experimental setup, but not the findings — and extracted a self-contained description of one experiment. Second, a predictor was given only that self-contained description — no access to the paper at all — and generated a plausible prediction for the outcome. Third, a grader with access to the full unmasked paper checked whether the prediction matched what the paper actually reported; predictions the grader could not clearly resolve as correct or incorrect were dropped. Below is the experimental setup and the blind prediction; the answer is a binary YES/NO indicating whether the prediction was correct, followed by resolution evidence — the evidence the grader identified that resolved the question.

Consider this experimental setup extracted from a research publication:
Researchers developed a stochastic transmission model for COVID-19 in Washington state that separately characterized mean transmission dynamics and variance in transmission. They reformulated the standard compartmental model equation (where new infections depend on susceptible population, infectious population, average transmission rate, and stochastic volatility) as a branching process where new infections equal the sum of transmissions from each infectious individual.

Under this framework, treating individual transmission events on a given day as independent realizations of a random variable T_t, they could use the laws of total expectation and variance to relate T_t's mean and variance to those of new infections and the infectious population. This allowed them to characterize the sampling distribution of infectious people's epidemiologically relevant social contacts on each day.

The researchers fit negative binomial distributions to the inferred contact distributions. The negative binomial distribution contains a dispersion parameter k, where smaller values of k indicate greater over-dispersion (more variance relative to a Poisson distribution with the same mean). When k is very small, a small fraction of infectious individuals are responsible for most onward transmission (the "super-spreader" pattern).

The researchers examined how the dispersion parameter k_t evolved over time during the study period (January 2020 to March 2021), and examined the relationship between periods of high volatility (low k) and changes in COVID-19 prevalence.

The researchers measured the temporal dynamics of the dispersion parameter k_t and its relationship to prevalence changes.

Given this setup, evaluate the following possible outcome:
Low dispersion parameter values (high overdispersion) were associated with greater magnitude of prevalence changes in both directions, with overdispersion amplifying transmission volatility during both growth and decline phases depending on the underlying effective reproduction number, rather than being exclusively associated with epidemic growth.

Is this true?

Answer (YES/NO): NO